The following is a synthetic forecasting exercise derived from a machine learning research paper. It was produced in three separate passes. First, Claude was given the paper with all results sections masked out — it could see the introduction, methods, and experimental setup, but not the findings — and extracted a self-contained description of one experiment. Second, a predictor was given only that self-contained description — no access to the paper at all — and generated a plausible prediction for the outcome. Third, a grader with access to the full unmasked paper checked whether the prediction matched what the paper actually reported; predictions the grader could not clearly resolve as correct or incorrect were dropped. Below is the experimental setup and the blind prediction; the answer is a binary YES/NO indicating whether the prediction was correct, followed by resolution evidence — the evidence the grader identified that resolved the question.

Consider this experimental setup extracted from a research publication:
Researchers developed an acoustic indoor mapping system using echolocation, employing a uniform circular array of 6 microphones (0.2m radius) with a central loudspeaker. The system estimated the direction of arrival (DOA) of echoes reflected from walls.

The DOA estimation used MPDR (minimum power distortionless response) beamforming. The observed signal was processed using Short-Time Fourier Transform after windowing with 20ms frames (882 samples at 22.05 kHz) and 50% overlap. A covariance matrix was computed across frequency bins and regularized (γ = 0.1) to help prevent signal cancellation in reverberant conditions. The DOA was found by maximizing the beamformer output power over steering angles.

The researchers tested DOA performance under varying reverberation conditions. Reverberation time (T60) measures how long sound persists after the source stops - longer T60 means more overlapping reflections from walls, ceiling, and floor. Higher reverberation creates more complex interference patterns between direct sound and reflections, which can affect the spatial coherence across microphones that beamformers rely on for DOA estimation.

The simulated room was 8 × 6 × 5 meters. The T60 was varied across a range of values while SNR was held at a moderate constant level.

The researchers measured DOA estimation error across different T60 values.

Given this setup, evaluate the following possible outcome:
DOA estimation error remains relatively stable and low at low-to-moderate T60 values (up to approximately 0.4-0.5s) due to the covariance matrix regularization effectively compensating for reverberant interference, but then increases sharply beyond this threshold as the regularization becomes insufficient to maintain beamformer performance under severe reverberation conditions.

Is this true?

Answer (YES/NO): NO